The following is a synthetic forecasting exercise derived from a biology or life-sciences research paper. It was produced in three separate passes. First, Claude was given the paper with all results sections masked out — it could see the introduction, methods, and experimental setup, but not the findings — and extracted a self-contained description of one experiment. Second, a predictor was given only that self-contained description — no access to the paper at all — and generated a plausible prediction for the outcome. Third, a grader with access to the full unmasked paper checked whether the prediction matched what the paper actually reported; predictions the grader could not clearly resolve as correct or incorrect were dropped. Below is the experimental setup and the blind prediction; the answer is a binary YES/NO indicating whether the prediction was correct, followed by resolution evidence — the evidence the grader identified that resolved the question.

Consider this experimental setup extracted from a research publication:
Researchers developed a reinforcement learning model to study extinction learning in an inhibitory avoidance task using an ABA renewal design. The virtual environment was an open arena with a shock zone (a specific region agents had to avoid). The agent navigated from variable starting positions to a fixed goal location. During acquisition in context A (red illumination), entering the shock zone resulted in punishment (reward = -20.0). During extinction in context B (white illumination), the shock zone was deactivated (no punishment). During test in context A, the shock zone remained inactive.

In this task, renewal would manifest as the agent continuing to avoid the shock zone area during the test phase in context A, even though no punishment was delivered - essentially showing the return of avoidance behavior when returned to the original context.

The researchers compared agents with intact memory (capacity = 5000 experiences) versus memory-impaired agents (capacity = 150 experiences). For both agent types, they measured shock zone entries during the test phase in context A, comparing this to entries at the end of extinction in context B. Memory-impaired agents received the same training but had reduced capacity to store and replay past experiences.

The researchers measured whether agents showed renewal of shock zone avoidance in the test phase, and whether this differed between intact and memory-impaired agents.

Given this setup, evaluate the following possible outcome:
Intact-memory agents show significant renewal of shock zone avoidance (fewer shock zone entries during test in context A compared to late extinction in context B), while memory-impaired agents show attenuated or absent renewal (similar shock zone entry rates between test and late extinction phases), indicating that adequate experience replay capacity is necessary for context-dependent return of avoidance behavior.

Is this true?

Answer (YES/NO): YES